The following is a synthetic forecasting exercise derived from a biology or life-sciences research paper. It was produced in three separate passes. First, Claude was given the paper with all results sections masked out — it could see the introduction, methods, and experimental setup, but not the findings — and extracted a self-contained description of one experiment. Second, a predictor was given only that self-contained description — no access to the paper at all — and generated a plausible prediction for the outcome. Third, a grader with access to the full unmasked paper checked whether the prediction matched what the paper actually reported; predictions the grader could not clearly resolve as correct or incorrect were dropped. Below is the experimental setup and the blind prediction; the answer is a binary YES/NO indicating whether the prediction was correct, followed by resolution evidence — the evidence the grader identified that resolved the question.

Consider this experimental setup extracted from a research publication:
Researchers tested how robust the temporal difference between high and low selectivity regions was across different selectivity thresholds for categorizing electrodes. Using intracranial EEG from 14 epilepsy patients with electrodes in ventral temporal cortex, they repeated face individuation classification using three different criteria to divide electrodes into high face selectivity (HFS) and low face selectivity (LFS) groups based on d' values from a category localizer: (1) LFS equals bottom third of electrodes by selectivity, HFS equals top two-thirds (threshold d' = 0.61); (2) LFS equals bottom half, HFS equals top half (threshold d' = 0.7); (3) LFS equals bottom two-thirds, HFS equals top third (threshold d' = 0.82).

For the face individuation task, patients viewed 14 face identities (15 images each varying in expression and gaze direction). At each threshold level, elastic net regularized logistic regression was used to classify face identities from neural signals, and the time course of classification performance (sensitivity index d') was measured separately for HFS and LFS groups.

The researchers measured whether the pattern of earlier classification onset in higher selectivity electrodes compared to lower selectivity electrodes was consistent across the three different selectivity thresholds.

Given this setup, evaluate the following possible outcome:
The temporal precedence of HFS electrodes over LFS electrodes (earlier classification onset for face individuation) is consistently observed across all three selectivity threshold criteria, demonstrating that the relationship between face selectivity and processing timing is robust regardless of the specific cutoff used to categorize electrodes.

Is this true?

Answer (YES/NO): YES